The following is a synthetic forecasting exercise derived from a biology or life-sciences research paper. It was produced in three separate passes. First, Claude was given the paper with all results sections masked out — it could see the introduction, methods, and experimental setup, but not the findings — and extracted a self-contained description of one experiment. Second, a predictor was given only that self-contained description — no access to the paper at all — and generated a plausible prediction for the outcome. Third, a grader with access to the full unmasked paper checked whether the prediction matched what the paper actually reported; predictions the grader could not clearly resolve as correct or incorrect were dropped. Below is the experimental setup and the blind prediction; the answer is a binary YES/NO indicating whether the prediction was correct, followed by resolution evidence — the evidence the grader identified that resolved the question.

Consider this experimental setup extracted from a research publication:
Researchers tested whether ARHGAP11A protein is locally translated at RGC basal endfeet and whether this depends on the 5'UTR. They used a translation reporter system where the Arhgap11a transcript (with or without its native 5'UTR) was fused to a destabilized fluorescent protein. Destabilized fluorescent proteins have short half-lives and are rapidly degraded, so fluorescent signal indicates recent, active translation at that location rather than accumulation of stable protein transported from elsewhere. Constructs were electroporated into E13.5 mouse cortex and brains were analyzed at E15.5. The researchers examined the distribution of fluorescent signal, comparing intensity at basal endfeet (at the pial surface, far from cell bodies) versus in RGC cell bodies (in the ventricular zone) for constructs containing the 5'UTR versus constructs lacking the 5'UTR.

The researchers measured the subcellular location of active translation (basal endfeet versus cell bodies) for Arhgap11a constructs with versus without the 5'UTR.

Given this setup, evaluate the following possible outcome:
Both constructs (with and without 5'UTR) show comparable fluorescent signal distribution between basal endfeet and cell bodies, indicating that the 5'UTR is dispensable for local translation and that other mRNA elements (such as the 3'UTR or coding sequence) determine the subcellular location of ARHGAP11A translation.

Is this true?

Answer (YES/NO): NO